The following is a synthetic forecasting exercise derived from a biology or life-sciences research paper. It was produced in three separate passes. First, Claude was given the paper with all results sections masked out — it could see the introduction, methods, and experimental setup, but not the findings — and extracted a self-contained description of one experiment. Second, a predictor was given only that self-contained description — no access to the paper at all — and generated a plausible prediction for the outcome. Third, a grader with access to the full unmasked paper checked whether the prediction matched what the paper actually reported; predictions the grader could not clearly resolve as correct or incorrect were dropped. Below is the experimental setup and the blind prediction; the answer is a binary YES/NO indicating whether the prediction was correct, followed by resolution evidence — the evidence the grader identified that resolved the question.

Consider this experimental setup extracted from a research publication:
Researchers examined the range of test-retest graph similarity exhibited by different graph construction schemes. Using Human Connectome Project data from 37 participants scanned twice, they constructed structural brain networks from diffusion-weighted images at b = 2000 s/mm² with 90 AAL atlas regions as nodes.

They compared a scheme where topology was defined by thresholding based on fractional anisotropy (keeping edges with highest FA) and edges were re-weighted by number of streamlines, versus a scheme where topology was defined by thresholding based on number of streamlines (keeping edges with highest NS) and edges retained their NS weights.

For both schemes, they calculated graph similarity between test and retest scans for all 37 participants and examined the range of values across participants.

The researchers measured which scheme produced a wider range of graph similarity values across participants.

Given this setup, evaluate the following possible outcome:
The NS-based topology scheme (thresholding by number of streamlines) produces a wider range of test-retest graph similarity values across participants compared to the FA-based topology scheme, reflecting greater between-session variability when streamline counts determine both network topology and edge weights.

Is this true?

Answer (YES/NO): NO